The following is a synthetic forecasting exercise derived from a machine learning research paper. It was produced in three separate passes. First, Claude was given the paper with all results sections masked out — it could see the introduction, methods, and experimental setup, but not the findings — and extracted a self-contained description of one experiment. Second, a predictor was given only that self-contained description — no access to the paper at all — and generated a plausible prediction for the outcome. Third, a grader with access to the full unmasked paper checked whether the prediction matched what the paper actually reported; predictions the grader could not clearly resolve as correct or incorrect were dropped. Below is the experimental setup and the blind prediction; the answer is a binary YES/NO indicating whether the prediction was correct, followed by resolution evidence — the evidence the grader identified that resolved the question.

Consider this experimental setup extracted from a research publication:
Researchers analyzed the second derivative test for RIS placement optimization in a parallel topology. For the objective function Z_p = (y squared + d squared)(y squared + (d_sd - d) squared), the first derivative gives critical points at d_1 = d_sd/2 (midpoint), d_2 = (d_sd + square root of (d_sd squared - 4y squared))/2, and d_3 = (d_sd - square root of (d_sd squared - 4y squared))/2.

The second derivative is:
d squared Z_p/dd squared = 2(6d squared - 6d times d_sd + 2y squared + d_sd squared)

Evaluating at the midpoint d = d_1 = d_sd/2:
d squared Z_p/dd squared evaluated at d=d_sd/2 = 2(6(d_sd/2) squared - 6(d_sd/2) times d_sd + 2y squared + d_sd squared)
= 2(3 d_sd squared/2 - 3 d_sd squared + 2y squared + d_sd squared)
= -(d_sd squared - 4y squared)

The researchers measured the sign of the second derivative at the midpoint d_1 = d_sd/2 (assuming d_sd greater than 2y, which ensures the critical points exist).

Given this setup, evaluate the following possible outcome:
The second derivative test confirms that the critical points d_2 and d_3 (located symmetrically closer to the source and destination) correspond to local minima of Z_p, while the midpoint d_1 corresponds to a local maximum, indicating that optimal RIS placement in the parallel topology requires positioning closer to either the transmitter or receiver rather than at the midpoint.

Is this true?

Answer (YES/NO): YES